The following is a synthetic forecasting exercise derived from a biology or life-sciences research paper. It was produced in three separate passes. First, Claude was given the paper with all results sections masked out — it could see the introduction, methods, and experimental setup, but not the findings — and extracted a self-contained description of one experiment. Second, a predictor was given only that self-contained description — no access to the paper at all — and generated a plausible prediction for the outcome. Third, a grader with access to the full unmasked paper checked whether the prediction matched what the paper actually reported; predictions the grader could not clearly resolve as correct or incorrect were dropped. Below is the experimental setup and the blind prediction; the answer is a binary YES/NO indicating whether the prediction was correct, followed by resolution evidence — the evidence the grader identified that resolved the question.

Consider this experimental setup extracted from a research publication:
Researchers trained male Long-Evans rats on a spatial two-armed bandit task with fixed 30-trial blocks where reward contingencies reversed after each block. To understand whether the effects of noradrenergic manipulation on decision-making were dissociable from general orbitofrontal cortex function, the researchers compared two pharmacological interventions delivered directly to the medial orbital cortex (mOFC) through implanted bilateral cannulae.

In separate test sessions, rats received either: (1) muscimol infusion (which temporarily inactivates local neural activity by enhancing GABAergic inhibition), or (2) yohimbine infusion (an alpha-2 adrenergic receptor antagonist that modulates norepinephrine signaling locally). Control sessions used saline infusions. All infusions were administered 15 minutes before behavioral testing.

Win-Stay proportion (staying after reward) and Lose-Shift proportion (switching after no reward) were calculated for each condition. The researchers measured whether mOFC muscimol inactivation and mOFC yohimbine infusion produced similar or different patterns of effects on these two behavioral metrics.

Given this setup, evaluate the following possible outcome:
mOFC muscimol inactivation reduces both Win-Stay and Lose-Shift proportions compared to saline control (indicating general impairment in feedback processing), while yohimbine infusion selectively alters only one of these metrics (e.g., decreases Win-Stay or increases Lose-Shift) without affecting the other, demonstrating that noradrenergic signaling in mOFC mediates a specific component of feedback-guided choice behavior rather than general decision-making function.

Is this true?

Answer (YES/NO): NO